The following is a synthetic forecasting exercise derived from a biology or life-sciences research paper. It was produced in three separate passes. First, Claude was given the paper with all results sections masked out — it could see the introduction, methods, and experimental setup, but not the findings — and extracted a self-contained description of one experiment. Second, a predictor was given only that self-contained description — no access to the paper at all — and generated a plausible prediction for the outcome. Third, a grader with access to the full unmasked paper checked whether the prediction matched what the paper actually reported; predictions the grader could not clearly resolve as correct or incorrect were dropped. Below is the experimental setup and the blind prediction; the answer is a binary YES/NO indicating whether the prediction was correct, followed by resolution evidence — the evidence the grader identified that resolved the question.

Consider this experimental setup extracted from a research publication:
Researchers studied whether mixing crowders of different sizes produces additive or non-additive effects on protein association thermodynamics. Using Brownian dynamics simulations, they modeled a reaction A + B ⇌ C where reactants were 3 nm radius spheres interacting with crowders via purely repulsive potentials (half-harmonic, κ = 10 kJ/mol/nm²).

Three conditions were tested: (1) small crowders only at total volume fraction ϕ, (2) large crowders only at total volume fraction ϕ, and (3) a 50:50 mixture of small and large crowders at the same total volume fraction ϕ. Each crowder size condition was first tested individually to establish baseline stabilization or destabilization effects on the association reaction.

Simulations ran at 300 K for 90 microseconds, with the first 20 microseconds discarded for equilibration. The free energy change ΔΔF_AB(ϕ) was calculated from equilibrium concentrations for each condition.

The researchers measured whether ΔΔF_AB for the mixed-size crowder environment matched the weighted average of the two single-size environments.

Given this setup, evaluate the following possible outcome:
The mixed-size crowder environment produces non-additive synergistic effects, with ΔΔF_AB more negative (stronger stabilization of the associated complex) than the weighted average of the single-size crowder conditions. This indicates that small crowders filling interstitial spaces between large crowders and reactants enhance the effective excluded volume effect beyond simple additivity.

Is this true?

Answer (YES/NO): NO